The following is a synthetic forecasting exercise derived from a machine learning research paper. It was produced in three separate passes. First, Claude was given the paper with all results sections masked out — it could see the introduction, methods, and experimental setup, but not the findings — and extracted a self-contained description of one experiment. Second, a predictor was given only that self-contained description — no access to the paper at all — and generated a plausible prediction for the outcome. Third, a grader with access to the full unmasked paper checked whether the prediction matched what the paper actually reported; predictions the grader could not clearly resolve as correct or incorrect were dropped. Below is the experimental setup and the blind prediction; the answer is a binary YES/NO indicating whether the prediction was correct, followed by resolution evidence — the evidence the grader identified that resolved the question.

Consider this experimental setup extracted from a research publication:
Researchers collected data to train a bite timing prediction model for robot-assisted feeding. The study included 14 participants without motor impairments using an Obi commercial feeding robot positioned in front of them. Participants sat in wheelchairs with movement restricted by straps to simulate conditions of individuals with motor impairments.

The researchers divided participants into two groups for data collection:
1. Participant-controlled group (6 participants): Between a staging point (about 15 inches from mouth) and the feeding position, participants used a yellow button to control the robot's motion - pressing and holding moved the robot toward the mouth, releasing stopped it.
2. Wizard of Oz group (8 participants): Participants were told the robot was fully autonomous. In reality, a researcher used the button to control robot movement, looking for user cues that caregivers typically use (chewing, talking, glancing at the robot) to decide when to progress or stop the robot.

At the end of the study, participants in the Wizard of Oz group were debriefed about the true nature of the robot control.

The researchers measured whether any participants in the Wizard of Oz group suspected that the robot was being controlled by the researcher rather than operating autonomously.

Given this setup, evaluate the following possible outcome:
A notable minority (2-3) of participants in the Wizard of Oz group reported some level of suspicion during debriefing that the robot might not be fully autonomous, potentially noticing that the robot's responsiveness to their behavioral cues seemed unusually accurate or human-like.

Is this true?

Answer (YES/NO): NO